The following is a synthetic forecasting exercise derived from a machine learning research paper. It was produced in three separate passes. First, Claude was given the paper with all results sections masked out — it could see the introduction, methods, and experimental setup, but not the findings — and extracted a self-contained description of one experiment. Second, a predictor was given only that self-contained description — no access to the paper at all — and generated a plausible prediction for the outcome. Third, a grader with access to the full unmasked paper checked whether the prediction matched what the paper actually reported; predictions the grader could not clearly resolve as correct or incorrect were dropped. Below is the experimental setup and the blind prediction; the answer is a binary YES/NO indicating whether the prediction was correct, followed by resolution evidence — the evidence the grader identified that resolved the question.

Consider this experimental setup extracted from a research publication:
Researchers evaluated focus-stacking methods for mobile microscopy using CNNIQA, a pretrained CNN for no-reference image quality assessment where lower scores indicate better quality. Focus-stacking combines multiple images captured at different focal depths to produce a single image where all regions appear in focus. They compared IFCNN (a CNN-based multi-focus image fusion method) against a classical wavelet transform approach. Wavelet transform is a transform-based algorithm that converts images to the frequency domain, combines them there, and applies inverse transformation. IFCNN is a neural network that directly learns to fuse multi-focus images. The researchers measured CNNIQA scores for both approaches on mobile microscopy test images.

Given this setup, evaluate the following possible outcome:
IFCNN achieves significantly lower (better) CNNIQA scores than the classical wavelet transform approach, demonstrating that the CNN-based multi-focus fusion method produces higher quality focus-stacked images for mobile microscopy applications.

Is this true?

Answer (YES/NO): NO